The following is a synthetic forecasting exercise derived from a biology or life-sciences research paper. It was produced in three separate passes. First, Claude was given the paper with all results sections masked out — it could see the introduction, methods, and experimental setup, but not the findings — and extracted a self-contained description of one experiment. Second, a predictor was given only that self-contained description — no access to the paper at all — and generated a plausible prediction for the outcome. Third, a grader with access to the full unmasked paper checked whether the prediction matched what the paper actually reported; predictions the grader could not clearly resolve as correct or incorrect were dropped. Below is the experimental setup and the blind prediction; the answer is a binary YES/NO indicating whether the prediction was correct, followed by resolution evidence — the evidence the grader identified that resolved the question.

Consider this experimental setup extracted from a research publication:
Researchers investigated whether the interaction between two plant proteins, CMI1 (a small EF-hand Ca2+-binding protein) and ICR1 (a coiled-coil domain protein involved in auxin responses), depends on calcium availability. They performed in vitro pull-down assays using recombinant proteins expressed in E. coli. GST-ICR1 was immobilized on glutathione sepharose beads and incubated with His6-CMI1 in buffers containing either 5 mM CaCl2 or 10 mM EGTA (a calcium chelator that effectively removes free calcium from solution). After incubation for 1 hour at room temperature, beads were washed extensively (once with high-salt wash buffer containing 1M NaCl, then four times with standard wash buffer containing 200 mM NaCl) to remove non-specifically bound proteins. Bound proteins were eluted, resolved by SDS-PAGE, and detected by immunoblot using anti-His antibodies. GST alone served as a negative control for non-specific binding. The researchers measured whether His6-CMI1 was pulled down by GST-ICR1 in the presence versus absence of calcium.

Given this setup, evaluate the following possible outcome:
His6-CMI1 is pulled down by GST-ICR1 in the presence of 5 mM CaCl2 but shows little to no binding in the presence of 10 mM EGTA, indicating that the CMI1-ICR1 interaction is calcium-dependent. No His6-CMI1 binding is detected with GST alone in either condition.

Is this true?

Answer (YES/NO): YES